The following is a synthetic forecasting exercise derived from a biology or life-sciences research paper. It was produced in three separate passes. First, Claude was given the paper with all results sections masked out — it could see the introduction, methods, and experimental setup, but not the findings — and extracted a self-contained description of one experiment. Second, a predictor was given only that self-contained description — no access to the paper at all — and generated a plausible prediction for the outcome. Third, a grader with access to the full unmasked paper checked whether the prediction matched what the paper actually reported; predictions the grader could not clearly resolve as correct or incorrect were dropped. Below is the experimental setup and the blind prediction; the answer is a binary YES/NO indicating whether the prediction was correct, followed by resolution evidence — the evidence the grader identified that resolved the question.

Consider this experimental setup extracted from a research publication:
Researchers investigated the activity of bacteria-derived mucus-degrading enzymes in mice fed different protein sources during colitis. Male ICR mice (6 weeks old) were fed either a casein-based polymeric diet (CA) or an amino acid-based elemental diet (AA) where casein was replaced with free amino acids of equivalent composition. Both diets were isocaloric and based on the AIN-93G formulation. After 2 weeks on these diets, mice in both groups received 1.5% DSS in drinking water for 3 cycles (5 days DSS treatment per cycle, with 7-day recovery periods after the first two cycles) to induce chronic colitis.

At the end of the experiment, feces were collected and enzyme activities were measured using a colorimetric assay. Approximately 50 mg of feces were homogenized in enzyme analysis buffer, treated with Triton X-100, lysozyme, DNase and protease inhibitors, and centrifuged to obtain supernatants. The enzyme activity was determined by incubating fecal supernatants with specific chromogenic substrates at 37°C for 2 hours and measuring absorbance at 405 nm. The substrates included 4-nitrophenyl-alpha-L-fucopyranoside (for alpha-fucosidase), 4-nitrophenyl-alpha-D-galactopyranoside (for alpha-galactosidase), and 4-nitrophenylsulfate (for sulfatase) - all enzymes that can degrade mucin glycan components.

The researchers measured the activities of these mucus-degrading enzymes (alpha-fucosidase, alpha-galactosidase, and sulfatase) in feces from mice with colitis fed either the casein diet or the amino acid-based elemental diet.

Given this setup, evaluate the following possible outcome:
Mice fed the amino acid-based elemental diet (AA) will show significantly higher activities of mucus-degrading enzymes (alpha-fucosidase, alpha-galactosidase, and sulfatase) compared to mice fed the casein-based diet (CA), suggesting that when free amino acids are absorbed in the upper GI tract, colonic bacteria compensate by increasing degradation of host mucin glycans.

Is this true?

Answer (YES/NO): NO